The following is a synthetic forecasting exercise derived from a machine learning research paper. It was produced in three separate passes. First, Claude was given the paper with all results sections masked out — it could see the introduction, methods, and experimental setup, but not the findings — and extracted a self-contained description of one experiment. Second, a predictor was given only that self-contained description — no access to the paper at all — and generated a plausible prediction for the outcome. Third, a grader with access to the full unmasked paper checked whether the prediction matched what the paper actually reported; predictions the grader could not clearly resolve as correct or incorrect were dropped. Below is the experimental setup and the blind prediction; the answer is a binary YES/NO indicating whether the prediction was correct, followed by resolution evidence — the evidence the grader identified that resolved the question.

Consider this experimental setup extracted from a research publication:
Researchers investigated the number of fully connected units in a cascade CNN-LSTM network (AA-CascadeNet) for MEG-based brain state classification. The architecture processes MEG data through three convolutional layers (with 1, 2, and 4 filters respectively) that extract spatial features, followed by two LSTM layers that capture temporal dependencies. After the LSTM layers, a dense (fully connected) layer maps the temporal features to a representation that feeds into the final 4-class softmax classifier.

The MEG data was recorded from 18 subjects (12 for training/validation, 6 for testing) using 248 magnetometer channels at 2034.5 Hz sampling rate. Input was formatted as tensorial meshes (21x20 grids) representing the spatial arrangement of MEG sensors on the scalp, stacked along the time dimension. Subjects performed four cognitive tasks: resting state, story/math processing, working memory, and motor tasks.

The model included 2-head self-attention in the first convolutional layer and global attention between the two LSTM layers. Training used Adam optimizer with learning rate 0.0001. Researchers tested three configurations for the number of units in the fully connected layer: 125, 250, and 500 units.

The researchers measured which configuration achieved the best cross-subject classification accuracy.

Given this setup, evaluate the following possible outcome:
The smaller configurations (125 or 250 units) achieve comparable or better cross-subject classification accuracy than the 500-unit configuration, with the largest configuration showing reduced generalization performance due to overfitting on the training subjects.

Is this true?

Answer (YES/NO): NO